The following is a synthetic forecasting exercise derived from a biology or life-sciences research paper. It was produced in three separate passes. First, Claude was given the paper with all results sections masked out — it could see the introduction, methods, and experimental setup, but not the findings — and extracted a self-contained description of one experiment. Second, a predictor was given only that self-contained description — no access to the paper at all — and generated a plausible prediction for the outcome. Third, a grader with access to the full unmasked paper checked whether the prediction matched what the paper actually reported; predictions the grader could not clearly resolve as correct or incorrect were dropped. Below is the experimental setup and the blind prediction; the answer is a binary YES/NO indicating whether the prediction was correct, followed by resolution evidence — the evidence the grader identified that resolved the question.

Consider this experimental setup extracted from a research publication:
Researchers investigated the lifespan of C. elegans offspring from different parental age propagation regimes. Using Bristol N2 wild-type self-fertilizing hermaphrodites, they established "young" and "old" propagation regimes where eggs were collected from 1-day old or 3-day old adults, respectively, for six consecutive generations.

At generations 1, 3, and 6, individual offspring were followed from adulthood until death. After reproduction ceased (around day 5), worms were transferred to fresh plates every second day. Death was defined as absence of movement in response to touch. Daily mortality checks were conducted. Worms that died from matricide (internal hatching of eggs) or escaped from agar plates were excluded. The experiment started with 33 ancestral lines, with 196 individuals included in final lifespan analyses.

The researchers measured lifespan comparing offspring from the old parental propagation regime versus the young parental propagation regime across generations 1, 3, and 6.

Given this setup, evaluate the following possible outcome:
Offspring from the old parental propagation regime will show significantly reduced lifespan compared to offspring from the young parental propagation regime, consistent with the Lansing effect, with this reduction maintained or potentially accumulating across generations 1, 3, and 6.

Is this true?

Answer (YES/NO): NO